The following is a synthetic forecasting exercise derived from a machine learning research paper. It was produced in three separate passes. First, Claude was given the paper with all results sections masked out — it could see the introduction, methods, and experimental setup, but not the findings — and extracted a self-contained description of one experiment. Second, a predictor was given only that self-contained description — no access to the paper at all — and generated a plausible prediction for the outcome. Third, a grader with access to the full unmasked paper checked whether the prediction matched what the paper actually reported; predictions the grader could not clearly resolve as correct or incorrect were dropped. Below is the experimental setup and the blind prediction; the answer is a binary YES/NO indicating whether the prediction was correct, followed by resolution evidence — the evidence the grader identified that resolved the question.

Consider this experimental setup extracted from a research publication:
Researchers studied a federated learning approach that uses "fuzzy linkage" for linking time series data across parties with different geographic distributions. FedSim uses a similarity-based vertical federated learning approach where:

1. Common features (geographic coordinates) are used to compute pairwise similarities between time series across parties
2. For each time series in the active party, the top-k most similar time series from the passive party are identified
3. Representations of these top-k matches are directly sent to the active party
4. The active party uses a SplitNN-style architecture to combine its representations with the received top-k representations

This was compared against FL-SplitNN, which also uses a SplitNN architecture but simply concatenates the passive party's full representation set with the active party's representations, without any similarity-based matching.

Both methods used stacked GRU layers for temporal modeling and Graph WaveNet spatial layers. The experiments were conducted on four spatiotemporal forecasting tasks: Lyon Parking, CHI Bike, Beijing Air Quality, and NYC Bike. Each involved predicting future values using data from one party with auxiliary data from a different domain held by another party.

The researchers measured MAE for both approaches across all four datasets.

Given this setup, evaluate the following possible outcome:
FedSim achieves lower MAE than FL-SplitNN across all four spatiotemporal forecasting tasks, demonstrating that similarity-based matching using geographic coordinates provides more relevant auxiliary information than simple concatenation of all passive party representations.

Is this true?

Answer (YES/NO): NO